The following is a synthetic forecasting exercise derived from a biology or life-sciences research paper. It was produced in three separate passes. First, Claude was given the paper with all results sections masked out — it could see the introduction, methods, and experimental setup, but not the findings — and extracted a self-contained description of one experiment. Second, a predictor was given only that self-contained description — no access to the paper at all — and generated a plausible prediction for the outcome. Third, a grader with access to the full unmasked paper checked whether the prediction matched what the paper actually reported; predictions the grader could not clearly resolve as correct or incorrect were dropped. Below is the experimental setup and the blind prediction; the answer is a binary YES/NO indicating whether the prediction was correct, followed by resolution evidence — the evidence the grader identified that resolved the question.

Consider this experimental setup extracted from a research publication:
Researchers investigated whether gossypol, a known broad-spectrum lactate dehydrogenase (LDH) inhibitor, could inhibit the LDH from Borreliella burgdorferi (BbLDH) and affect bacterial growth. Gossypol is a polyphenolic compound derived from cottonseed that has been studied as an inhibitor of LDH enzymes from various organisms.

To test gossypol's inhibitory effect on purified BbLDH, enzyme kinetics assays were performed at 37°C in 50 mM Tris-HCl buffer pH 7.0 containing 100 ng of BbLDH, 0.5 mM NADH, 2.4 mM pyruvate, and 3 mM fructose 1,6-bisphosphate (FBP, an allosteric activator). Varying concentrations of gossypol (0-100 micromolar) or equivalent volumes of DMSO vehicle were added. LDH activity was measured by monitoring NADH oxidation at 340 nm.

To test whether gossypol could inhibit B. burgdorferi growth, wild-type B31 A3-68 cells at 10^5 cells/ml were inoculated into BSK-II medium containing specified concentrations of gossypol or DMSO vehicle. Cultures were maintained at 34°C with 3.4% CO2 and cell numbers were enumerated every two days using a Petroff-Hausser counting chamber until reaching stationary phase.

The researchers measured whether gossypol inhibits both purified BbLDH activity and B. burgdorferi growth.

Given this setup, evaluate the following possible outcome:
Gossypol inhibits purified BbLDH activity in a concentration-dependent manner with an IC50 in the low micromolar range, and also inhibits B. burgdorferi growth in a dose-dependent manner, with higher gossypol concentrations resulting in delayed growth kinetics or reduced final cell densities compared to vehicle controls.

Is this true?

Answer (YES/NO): YES